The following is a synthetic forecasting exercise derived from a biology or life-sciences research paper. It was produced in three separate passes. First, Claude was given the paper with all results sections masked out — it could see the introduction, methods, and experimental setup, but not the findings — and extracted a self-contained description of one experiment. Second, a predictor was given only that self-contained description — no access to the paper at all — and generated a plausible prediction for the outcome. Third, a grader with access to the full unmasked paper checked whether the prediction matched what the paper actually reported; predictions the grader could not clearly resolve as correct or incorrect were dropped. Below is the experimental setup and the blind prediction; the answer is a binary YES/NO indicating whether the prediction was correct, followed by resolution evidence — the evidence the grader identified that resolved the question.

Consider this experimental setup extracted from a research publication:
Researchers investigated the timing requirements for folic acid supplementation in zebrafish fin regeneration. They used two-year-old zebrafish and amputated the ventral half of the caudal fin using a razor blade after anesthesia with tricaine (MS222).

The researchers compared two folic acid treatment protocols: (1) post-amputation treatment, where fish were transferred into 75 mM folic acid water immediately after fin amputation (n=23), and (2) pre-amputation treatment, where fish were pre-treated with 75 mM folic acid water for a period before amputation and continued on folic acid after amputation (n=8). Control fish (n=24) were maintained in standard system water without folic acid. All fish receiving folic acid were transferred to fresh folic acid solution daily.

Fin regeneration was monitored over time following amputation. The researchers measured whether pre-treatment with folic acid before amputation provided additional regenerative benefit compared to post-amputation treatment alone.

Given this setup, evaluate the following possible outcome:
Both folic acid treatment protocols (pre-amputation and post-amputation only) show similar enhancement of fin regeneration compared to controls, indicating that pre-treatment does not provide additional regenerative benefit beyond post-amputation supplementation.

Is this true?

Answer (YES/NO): YES